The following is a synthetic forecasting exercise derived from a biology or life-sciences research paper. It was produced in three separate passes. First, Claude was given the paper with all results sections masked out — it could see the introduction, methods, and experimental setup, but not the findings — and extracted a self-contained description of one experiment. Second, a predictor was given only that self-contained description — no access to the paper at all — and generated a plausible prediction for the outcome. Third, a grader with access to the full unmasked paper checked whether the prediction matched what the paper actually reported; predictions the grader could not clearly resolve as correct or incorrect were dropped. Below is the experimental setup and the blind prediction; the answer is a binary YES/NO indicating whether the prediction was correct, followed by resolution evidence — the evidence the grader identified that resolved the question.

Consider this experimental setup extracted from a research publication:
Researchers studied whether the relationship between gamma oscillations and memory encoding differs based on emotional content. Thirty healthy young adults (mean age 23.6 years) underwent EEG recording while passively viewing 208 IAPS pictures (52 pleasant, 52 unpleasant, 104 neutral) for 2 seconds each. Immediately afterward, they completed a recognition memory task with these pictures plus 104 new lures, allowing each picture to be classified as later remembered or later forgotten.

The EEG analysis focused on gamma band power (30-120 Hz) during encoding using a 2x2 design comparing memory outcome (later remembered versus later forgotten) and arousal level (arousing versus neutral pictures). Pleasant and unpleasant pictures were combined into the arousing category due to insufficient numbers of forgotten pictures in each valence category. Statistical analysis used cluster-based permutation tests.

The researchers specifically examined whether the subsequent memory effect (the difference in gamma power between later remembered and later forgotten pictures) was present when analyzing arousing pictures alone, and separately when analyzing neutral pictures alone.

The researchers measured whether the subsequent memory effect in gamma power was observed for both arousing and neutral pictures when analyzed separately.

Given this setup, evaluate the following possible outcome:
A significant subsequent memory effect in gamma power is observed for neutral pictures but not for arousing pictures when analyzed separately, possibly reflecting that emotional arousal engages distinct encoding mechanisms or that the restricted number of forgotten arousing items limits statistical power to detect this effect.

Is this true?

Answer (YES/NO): NO